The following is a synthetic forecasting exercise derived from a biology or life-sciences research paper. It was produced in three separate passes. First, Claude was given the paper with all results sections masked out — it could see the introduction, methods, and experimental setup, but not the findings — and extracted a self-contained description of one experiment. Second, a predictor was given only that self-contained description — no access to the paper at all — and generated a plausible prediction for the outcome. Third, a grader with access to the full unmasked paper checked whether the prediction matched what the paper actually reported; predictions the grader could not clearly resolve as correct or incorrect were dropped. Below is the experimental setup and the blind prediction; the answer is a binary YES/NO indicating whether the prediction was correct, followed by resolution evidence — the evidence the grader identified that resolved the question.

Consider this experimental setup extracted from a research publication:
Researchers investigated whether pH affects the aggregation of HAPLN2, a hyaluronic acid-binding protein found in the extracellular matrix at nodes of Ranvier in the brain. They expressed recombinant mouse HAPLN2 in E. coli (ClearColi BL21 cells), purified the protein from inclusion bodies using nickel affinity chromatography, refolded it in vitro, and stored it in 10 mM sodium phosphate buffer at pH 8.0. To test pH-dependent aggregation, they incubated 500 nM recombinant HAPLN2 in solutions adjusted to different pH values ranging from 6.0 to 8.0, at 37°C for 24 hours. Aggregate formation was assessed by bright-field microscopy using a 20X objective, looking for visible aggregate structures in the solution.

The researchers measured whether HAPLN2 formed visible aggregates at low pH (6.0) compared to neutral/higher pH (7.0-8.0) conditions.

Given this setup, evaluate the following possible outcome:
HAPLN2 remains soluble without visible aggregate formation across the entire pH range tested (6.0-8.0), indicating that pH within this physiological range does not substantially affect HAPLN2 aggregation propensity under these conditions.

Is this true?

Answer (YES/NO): NO